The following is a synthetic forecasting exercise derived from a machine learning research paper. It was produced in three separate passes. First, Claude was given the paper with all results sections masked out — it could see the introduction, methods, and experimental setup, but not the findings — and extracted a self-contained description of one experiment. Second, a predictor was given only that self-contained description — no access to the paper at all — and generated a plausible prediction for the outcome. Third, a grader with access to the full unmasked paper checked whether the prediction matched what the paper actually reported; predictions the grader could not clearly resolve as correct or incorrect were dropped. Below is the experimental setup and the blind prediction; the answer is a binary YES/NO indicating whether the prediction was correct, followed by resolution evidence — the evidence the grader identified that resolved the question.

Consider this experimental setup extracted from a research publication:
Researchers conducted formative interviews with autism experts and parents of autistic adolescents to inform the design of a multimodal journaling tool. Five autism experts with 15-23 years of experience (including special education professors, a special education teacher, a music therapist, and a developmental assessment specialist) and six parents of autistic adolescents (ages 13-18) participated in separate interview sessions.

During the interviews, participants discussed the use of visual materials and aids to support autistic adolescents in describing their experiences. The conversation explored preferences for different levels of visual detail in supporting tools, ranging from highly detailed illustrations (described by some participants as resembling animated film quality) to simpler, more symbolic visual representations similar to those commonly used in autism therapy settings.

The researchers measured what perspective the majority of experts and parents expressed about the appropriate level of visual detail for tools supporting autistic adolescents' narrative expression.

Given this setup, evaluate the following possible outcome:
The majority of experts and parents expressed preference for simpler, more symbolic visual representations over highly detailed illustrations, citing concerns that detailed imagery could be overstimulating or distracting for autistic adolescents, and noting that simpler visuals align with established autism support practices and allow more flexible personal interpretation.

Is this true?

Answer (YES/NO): YES